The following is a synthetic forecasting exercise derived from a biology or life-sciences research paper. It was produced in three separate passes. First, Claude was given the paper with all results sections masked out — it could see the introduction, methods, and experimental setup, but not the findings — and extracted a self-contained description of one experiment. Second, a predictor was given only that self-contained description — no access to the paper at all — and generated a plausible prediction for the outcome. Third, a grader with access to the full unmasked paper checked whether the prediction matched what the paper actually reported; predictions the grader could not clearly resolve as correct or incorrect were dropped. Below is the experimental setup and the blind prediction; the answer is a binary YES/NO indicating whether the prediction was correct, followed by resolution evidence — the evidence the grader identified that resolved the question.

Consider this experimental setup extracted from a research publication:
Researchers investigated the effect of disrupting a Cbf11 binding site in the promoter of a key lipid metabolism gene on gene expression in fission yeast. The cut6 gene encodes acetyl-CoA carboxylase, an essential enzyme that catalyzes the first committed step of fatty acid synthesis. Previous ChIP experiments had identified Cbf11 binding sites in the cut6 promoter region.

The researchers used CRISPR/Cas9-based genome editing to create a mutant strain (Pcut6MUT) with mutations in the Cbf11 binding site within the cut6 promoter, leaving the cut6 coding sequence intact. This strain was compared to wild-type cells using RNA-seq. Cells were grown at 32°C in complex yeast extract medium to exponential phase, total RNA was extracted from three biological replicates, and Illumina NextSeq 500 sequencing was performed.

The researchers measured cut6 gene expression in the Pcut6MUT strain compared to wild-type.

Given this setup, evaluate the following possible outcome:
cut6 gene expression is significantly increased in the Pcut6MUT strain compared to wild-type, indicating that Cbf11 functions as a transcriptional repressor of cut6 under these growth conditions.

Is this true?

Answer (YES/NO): NO